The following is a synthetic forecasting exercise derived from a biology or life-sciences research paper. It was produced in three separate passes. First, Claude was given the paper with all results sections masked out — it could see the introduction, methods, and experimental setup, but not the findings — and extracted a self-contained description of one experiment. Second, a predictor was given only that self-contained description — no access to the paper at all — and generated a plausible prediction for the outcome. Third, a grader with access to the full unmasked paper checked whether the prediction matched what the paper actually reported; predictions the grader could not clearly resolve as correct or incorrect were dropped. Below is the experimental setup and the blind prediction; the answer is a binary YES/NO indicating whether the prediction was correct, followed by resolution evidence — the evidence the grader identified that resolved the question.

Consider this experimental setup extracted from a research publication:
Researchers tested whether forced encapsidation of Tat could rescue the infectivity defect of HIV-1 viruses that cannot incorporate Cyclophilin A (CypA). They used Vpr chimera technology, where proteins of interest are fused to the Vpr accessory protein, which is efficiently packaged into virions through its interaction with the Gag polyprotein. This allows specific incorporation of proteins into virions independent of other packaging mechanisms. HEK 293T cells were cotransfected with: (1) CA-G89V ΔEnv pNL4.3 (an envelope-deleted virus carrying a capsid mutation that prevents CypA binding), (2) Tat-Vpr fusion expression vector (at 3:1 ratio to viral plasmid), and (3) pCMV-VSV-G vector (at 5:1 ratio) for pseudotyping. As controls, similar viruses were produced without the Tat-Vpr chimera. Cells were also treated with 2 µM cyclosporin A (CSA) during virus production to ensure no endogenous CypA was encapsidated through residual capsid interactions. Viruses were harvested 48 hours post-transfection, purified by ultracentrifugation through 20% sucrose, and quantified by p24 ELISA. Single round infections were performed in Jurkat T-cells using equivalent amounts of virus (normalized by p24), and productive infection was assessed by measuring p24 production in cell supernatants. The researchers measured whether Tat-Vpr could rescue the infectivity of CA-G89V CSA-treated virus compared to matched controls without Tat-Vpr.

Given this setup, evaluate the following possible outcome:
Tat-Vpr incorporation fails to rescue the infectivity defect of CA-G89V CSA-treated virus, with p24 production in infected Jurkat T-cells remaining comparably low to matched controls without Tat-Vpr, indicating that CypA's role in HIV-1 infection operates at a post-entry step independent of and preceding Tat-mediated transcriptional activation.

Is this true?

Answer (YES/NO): NO